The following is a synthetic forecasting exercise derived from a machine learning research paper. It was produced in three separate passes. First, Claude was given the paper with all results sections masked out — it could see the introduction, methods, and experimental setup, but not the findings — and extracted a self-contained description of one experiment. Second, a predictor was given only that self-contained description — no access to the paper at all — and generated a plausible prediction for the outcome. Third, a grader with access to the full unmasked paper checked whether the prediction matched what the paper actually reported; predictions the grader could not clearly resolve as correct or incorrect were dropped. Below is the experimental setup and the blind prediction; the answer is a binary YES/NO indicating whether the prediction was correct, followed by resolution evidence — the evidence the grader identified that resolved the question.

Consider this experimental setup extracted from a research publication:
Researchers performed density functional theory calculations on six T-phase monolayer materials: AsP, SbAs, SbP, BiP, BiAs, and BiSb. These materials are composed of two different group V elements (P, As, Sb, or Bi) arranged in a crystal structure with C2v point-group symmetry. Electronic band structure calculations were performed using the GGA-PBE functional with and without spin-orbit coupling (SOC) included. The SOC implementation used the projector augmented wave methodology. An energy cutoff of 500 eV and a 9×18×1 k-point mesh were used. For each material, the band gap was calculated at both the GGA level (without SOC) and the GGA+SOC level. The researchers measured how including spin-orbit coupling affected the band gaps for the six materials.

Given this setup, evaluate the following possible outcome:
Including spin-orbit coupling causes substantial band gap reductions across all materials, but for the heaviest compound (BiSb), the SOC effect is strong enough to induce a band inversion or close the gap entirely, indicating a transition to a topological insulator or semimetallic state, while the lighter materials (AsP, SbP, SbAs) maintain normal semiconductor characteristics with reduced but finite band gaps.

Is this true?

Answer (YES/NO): NO